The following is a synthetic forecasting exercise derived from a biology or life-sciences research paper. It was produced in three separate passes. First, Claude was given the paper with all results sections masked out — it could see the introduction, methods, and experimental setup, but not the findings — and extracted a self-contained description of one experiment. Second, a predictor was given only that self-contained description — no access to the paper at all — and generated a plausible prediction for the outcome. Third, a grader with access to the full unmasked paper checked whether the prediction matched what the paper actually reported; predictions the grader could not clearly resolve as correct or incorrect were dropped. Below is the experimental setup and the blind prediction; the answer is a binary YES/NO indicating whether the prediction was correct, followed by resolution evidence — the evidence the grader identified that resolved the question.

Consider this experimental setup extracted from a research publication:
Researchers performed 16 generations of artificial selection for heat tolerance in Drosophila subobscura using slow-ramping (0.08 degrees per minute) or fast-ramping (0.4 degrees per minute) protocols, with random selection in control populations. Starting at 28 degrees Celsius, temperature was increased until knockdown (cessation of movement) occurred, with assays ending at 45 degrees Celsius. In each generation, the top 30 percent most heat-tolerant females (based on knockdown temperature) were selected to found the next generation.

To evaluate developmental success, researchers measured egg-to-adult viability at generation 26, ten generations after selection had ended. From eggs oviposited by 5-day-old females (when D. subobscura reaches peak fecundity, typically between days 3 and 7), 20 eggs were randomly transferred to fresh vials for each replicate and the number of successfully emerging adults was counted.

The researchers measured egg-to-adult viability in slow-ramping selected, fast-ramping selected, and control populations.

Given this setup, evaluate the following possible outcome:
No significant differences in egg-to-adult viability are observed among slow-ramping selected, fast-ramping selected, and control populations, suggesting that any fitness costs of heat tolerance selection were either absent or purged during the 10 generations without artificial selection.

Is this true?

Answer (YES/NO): NO